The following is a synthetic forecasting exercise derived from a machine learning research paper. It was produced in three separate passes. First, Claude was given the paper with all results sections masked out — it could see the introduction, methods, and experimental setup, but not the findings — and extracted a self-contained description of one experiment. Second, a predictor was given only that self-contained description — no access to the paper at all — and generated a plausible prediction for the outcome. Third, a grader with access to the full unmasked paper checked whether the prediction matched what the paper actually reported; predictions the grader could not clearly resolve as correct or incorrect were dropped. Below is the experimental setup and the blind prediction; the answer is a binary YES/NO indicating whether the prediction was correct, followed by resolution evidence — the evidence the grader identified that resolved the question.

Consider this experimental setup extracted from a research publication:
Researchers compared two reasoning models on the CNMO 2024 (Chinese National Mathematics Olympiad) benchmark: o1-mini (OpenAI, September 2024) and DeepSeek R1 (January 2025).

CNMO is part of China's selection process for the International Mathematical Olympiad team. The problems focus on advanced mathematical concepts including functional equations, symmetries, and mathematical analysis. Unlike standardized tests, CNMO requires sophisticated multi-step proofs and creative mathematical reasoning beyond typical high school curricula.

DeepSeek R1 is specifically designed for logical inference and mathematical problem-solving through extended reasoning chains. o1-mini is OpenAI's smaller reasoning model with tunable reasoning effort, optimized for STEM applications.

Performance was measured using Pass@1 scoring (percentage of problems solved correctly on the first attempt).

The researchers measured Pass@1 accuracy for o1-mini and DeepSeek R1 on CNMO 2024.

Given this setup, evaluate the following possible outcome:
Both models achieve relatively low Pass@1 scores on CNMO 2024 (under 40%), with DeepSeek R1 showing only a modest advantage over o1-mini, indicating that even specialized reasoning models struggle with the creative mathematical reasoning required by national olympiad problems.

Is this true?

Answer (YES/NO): NO